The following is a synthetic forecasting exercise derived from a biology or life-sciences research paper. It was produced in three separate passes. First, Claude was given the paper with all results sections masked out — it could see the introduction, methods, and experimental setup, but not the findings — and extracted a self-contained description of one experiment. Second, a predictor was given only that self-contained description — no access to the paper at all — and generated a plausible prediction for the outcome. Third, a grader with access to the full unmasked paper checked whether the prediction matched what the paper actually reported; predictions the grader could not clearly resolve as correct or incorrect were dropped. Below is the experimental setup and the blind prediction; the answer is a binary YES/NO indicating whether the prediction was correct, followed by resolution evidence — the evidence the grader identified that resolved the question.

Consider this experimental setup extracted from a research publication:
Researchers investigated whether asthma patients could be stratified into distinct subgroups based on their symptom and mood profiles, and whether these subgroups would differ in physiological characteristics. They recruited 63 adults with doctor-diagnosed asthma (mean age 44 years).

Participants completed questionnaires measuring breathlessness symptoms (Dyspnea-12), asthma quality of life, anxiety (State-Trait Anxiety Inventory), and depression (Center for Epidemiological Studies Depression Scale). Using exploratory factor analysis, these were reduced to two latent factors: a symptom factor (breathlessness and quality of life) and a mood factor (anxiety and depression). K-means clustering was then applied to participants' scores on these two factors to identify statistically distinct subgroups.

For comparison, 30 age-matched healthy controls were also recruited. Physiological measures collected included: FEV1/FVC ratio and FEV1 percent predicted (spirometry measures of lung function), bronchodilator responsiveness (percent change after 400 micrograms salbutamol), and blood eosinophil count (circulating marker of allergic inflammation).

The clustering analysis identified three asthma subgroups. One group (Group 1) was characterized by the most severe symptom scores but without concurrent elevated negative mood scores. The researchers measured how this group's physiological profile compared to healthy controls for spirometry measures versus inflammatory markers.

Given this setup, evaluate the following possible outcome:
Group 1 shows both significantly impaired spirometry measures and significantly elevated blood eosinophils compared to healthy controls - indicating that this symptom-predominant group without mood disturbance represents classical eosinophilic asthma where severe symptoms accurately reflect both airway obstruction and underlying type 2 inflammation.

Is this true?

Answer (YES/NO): NO